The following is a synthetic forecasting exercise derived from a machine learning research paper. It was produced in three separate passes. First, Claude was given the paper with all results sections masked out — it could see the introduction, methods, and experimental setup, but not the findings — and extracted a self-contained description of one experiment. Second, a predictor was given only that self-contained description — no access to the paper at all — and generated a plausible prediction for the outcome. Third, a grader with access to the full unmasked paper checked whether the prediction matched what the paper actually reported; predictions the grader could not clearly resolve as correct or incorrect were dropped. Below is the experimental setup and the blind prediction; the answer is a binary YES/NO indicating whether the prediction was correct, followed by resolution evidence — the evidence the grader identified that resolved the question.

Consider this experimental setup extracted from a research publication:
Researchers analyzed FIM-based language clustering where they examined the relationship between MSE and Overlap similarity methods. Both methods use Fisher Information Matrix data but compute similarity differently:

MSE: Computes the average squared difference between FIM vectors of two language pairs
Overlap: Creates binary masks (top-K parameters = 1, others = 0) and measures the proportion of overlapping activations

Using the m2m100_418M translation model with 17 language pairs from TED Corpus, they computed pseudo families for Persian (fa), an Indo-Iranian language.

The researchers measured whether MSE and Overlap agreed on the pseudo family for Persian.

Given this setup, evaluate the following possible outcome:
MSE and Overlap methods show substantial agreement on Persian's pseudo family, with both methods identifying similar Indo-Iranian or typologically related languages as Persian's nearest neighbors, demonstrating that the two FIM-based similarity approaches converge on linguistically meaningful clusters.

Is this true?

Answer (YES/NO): NO